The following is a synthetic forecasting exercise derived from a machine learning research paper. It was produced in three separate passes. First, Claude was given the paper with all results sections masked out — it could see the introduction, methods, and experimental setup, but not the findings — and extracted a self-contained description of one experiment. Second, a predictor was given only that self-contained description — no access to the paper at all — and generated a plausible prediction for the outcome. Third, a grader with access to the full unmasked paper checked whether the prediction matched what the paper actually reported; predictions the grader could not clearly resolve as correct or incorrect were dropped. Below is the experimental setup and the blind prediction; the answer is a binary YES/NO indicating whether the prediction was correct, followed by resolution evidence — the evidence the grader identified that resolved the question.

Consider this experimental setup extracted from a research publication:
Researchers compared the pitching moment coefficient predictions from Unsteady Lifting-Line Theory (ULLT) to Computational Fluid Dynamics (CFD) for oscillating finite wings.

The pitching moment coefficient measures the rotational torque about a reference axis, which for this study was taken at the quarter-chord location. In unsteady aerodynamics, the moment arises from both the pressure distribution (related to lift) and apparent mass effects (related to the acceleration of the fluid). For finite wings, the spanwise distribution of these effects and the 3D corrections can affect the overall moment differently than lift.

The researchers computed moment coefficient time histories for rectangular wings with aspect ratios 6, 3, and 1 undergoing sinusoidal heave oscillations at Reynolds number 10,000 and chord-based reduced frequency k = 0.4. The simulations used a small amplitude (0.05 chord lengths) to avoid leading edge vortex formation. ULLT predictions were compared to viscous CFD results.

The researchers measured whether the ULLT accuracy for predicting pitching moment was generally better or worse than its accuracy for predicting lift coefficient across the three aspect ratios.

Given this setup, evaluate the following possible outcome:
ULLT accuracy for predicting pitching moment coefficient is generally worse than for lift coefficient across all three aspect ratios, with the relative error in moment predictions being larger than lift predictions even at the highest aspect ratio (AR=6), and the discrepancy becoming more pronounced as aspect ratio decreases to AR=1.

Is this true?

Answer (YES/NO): NO